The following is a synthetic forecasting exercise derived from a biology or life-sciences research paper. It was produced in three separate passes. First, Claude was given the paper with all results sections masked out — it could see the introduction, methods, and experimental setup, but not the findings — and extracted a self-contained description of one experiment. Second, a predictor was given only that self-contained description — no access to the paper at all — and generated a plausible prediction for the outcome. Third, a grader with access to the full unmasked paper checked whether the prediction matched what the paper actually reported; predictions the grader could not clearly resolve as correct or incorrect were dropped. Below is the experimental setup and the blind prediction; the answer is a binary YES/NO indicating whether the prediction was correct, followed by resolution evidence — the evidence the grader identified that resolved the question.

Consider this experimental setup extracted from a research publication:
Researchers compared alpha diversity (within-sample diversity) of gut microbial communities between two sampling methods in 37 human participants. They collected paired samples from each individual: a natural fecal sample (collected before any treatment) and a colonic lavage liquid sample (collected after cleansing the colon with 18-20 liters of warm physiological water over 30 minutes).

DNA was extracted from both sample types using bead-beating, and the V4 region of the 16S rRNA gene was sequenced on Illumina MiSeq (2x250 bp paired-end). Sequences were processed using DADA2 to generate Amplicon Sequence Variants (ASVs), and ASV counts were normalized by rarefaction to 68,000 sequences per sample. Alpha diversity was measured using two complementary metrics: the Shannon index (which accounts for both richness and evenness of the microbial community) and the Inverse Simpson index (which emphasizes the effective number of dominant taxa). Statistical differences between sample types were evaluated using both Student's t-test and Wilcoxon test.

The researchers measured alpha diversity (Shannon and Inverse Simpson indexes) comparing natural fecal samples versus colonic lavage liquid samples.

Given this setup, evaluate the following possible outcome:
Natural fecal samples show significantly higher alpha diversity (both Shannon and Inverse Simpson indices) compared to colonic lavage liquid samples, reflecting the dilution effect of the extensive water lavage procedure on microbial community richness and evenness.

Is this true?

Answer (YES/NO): NO